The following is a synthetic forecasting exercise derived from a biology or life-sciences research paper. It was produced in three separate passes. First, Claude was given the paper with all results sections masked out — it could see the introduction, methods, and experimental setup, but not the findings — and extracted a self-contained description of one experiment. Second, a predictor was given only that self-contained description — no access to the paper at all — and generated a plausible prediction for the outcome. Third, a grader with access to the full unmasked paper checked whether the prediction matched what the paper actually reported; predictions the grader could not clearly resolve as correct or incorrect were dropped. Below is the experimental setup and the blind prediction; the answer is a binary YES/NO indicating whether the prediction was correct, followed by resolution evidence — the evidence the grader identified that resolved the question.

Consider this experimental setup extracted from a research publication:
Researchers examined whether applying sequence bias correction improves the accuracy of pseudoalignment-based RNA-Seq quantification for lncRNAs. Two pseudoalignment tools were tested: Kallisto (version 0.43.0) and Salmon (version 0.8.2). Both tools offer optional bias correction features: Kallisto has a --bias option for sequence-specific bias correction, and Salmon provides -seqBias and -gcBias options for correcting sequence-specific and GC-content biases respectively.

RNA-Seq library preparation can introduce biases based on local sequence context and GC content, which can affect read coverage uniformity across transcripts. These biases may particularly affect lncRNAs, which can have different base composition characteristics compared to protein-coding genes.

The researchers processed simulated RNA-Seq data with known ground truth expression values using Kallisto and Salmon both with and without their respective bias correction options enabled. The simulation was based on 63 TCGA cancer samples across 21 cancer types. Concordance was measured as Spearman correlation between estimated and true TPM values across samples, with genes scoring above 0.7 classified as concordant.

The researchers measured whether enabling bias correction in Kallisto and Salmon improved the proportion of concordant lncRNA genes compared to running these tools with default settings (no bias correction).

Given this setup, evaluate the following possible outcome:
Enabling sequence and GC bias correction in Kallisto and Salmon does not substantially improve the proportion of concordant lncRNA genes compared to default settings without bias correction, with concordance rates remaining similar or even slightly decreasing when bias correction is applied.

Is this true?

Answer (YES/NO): YES